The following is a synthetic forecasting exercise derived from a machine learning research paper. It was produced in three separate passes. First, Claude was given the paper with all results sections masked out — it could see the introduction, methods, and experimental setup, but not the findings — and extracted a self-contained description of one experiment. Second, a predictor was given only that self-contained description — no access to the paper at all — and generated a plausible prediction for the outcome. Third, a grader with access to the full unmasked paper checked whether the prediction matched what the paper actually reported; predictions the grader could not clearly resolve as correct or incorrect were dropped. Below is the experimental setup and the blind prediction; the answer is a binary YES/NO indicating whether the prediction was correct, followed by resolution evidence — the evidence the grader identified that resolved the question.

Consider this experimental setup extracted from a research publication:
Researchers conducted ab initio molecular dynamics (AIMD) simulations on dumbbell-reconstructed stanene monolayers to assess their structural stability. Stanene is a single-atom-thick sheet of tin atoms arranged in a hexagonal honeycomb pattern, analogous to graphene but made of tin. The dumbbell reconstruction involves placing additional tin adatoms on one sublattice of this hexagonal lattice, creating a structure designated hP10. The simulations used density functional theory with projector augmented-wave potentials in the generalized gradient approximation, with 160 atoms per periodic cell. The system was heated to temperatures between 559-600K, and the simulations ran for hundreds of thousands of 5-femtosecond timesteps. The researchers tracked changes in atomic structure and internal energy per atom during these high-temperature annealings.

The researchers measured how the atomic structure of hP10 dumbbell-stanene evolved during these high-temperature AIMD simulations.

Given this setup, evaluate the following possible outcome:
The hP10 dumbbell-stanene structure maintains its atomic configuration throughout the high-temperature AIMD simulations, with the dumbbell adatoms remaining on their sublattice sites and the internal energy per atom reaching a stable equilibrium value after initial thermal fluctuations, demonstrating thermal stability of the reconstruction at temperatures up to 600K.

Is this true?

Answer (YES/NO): NO